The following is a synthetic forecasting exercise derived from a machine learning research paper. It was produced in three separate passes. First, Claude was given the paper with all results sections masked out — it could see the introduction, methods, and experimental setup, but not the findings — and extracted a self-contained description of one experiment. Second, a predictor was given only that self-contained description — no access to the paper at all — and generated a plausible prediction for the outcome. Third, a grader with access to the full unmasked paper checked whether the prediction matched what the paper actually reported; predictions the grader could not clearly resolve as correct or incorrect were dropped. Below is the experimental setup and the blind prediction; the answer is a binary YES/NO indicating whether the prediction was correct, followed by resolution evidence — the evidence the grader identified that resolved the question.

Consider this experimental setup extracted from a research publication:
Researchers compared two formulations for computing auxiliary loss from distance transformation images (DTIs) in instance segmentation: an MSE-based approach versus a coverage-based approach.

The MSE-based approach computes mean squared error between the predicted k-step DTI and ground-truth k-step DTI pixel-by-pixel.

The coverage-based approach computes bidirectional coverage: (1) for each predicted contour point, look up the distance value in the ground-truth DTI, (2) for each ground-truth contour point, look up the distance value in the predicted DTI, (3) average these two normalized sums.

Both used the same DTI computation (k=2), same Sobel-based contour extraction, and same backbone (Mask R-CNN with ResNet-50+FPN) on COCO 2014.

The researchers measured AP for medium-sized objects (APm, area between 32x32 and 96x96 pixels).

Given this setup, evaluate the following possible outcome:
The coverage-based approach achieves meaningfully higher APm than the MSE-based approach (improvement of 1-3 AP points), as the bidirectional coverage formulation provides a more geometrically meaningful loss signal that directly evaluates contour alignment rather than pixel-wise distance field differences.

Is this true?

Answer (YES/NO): NO